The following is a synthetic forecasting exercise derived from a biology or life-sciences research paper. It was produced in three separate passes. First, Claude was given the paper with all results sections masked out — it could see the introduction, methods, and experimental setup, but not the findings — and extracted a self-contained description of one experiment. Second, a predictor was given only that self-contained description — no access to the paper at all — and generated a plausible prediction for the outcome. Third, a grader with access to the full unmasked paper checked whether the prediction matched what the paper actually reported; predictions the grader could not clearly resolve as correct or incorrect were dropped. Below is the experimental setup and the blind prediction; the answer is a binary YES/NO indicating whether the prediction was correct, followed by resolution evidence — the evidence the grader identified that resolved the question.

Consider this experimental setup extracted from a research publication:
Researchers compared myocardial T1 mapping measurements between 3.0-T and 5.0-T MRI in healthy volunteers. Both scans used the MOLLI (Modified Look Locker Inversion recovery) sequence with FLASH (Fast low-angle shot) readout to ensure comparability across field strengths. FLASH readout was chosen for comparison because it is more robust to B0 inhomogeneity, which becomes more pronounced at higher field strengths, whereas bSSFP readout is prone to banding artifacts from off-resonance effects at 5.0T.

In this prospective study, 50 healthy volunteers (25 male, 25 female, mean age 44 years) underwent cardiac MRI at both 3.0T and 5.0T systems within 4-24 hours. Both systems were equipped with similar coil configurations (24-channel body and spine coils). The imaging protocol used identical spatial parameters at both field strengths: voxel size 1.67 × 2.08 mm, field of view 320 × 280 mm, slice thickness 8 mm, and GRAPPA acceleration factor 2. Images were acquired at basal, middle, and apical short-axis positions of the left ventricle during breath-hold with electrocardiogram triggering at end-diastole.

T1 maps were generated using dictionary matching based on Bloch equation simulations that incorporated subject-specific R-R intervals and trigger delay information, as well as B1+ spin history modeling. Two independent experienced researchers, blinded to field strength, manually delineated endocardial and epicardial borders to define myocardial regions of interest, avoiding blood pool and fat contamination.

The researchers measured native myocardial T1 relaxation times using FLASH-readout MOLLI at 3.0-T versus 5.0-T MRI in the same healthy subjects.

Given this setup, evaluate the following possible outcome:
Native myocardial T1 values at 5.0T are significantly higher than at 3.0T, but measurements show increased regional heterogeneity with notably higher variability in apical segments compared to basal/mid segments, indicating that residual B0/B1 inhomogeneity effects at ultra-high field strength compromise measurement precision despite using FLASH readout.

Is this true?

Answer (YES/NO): NO